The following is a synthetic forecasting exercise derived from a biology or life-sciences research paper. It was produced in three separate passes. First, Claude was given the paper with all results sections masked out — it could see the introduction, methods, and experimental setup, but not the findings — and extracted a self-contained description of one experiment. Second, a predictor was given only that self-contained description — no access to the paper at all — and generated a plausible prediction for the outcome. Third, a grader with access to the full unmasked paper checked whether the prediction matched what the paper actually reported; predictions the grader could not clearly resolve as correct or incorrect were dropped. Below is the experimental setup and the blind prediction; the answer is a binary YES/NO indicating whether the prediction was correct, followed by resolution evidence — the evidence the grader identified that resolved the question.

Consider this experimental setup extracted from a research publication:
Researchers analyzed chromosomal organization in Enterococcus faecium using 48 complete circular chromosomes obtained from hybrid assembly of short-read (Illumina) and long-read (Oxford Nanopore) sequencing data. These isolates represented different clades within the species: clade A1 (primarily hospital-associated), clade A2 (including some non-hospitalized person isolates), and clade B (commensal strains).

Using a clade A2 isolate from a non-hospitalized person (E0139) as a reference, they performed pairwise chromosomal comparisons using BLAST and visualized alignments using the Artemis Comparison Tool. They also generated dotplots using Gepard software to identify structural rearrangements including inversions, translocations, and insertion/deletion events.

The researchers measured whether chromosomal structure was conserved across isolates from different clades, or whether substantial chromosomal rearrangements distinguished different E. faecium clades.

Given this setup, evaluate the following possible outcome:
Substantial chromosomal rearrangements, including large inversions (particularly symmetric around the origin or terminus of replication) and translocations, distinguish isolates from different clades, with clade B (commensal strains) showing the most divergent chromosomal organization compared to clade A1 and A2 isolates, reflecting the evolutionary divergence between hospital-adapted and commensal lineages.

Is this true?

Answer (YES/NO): NO